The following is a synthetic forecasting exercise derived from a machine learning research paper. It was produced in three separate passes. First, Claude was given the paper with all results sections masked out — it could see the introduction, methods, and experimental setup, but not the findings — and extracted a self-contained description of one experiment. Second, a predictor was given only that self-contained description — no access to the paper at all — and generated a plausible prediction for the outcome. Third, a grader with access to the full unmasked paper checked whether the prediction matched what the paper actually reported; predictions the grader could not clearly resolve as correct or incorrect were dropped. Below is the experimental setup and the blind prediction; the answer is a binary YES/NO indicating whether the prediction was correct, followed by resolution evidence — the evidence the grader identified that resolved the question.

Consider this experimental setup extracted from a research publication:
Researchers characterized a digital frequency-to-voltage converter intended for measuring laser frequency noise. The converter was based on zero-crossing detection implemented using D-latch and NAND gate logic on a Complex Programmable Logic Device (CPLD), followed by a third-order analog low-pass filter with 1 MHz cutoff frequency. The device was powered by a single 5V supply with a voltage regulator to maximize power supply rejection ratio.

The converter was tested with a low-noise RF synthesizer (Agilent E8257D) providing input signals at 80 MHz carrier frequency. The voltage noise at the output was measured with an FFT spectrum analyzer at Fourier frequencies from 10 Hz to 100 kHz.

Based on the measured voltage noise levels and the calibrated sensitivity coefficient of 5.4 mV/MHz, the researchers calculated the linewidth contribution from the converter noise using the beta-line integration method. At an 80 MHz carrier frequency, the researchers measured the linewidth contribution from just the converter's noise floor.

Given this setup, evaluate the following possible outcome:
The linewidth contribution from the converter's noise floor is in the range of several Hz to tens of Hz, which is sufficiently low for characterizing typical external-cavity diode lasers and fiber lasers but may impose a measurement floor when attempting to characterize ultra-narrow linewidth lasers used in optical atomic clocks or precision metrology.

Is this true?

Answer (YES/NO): NO